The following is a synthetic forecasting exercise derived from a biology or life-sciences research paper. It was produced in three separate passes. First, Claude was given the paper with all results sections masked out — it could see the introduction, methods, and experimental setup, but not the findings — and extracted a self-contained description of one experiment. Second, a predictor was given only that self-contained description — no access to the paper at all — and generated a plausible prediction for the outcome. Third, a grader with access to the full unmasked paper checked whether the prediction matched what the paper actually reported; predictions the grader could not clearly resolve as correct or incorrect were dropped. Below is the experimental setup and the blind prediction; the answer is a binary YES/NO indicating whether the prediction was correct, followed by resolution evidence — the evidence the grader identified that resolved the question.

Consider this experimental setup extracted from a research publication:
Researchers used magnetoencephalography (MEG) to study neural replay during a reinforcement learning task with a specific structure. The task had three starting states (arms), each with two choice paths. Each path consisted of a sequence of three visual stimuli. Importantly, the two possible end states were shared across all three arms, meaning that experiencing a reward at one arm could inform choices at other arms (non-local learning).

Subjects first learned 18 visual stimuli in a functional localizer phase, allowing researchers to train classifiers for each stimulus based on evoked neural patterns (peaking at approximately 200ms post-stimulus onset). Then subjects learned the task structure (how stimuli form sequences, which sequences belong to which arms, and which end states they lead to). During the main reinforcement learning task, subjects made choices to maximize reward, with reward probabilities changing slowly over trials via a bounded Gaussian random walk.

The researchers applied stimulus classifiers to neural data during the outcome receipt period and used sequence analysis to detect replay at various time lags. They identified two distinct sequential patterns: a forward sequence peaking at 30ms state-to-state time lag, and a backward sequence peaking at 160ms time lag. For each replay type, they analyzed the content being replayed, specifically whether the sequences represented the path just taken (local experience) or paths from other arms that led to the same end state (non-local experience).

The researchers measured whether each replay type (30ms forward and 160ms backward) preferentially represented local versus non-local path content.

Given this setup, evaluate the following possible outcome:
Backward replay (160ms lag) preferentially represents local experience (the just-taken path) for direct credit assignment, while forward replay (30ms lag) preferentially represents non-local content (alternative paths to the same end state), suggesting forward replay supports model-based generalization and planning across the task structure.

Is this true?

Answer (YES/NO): NO